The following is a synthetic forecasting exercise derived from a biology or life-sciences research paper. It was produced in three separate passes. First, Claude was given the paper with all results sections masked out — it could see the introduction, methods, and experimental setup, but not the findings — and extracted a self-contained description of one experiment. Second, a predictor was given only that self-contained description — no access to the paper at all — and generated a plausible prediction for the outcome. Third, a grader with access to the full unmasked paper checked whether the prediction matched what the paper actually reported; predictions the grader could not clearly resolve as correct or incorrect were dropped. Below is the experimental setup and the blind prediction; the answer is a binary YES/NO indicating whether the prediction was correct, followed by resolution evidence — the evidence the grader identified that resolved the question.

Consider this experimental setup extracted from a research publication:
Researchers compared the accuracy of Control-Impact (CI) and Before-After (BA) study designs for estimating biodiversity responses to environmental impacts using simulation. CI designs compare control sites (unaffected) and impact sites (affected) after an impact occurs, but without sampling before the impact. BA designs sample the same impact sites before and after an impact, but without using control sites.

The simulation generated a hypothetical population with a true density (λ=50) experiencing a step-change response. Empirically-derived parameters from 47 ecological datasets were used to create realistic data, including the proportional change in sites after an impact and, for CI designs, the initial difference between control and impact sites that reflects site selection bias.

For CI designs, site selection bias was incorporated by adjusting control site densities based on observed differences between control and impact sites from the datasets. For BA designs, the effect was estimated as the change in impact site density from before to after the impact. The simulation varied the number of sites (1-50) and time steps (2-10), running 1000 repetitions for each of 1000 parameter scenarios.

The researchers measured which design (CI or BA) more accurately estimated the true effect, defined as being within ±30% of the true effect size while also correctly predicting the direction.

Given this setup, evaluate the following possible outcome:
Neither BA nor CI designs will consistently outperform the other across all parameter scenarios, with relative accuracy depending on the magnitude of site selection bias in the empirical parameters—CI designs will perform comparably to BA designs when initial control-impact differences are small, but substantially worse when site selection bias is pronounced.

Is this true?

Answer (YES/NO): NO